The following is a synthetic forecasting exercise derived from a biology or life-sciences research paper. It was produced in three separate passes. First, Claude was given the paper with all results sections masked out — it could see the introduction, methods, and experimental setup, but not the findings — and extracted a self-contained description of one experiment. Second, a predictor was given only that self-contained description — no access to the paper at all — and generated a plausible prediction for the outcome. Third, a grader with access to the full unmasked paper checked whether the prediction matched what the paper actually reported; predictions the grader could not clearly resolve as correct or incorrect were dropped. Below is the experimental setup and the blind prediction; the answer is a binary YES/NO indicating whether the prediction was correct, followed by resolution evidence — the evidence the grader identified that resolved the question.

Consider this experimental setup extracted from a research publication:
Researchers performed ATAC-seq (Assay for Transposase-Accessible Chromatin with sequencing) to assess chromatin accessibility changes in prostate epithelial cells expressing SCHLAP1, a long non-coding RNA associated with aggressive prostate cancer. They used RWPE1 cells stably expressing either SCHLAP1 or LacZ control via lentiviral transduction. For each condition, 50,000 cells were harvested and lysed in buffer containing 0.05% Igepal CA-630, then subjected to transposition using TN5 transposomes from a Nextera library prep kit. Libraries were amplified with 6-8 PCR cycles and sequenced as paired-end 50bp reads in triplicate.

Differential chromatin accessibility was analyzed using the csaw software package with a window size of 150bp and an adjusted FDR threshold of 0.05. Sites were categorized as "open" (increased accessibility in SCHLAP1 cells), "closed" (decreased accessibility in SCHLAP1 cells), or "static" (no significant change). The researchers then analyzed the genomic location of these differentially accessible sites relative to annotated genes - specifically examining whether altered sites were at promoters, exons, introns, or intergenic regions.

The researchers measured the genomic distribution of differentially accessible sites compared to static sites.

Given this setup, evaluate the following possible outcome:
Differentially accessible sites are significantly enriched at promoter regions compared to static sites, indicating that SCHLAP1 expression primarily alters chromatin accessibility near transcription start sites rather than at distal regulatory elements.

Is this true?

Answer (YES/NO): NO